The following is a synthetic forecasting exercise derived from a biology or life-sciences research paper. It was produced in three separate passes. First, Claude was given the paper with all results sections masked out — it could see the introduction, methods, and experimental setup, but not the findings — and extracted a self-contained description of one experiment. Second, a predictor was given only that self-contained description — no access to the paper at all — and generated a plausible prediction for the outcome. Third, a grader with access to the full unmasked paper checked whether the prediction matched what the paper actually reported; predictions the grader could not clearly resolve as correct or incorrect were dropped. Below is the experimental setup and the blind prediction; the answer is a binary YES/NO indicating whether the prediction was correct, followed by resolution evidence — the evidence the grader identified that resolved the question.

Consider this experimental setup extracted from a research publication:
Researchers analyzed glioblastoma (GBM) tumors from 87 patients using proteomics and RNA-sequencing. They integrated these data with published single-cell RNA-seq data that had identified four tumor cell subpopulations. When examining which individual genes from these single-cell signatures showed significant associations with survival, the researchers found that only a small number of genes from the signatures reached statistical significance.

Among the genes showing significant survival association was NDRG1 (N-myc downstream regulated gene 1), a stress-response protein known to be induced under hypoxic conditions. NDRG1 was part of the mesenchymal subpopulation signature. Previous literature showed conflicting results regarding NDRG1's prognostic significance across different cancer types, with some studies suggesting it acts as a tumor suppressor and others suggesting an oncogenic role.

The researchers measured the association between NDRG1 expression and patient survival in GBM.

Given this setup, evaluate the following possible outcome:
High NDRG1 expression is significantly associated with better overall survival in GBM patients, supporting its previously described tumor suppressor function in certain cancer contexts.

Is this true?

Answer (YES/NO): NO